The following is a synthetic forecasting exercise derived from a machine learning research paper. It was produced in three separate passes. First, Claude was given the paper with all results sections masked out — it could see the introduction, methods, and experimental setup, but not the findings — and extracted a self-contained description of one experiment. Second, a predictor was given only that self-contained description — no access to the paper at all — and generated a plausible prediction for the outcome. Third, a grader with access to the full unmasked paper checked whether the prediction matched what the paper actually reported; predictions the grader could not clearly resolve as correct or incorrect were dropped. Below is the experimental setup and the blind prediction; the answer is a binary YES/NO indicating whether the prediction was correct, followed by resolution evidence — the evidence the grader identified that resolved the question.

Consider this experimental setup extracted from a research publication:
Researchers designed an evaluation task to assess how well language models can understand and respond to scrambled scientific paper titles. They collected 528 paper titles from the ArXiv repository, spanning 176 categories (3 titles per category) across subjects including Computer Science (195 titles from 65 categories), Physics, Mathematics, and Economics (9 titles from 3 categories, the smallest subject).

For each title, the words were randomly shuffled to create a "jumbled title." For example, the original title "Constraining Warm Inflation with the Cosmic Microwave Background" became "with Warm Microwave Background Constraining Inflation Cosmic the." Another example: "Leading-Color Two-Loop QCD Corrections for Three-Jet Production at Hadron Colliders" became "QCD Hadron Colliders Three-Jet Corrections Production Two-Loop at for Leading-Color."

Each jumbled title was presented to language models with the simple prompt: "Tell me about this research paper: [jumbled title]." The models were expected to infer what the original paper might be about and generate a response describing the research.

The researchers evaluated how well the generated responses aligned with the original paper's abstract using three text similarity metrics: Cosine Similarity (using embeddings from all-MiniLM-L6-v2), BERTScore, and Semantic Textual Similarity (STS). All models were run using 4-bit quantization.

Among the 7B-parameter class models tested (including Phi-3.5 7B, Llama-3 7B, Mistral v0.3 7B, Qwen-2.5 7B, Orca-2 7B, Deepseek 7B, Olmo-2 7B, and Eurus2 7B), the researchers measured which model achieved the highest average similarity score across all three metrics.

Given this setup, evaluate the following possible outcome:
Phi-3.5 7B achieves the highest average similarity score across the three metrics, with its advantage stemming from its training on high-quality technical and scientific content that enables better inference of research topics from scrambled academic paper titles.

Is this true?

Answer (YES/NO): NO